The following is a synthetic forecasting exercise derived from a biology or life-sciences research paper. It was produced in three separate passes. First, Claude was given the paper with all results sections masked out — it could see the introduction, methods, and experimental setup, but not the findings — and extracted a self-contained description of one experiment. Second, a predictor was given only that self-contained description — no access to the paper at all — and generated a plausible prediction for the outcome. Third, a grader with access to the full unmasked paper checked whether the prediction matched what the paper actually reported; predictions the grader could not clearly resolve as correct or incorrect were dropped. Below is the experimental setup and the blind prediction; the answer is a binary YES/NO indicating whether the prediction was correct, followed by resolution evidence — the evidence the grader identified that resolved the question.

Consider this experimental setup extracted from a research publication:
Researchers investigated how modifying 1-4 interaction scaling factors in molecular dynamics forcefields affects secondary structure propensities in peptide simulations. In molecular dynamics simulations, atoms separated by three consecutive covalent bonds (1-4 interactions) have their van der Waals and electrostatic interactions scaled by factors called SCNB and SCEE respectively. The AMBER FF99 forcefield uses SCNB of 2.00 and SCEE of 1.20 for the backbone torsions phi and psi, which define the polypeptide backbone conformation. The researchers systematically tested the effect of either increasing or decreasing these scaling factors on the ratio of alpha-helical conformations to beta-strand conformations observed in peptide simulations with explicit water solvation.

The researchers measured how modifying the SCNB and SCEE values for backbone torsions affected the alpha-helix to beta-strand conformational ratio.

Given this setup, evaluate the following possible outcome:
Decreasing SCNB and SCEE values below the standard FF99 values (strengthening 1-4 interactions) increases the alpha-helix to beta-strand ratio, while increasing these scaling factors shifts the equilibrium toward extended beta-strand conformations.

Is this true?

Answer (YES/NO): NO